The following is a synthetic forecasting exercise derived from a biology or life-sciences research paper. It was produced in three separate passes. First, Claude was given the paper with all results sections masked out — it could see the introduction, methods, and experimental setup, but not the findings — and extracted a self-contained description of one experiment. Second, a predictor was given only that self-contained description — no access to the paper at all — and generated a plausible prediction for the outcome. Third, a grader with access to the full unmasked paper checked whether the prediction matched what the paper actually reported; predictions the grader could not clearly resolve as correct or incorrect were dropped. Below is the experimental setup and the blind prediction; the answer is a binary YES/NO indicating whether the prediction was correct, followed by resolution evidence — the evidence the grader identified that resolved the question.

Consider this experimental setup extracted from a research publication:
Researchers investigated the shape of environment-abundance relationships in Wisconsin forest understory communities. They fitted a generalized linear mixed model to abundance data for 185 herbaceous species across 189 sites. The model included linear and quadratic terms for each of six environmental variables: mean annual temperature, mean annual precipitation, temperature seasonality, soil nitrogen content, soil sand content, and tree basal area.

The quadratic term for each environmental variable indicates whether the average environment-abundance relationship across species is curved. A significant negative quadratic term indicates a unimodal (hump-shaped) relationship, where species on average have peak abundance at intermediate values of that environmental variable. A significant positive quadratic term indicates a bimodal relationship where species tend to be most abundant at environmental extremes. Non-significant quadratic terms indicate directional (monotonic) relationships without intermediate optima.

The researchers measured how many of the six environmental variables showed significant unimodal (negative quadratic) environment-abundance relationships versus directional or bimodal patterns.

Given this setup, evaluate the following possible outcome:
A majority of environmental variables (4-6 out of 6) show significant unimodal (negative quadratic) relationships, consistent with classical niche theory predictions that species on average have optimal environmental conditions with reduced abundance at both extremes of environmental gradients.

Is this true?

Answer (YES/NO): YES